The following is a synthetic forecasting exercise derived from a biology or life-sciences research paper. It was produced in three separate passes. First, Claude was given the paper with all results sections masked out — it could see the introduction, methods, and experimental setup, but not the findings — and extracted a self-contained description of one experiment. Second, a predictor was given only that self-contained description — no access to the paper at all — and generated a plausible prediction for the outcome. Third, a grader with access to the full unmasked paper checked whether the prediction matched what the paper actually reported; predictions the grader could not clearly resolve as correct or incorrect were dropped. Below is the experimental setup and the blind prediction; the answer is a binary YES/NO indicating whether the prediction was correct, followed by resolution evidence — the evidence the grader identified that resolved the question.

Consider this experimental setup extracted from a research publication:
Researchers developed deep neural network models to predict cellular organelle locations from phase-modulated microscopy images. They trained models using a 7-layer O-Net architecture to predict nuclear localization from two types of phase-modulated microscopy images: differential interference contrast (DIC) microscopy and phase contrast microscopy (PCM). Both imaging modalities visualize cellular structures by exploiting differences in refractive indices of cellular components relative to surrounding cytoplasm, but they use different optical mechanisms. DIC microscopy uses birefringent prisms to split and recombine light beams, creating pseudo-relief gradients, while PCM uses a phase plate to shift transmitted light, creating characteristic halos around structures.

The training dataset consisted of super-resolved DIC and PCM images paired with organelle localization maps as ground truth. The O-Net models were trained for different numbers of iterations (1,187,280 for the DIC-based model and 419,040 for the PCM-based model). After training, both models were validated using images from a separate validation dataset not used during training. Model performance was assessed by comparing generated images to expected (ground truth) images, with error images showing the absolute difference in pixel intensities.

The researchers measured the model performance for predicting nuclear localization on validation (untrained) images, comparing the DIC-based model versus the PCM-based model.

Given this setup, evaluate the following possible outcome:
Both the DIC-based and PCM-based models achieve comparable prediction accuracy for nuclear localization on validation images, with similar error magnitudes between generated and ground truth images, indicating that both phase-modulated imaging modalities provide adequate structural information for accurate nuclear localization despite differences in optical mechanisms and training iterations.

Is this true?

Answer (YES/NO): NO